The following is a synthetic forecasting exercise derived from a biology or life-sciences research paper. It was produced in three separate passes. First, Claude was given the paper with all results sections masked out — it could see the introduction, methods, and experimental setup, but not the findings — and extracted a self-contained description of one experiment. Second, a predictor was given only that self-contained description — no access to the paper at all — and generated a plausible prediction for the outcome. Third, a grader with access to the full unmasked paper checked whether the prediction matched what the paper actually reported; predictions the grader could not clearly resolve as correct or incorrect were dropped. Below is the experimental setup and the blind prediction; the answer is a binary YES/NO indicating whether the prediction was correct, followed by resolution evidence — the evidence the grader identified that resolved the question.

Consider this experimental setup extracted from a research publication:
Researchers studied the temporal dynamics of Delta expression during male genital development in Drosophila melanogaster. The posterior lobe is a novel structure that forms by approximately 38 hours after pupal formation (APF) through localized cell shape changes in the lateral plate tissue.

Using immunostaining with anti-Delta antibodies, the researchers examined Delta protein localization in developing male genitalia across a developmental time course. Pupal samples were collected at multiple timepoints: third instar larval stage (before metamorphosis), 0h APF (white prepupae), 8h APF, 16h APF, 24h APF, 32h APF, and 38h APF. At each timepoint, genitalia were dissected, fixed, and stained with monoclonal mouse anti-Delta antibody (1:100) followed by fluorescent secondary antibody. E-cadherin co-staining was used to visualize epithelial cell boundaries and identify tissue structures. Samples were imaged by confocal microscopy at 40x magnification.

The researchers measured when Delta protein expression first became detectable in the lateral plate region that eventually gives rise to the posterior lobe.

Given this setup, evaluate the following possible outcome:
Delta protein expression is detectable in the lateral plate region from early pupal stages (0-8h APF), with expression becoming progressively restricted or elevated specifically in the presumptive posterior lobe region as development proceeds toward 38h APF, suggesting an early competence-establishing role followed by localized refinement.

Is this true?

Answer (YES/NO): NO